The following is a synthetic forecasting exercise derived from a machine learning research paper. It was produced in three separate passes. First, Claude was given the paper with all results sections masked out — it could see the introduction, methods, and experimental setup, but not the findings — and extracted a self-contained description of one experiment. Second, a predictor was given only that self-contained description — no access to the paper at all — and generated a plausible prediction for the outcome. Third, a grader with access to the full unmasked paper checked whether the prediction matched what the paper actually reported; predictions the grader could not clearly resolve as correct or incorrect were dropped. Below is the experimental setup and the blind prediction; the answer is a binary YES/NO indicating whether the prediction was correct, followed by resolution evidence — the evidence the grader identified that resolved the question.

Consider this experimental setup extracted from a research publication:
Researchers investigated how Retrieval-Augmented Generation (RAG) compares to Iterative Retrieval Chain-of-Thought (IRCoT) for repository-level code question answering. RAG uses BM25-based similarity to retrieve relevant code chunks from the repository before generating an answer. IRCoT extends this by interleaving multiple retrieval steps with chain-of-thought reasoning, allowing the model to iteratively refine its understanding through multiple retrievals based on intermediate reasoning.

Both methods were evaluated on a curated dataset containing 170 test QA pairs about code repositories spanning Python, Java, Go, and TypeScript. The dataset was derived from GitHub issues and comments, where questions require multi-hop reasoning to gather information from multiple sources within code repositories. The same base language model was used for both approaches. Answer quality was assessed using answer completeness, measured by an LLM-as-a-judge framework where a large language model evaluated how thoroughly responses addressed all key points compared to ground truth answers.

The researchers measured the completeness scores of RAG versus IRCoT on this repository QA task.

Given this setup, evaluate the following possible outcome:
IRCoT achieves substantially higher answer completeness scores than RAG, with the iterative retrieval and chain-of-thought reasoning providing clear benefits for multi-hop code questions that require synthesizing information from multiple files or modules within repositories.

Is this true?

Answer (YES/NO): NO